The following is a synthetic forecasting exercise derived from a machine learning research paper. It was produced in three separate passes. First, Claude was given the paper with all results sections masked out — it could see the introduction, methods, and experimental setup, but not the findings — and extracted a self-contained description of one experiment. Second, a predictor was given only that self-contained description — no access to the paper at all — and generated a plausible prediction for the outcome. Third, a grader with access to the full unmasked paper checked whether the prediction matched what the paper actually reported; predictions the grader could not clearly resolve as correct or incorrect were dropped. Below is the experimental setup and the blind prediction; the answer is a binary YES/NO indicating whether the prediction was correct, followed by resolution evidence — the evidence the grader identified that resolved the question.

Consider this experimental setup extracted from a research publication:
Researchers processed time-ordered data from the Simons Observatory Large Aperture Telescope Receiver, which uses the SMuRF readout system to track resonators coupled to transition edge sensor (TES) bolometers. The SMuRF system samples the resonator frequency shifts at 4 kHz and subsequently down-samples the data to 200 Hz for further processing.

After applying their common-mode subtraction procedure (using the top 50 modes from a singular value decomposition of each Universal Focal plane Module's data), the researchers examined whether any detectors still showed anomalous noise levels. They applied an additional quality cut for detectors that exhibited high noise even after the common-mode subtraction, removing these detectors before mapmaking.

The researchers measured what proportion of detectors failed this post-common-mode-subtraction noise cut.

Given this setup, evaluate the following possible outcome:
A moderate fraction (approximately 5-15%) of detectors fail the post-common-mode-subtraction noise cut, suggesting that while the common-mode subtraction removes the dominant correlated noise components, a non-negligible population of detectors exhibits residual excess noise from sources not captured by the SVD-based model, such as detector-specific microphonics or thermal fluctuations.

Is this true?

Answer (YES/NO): NO